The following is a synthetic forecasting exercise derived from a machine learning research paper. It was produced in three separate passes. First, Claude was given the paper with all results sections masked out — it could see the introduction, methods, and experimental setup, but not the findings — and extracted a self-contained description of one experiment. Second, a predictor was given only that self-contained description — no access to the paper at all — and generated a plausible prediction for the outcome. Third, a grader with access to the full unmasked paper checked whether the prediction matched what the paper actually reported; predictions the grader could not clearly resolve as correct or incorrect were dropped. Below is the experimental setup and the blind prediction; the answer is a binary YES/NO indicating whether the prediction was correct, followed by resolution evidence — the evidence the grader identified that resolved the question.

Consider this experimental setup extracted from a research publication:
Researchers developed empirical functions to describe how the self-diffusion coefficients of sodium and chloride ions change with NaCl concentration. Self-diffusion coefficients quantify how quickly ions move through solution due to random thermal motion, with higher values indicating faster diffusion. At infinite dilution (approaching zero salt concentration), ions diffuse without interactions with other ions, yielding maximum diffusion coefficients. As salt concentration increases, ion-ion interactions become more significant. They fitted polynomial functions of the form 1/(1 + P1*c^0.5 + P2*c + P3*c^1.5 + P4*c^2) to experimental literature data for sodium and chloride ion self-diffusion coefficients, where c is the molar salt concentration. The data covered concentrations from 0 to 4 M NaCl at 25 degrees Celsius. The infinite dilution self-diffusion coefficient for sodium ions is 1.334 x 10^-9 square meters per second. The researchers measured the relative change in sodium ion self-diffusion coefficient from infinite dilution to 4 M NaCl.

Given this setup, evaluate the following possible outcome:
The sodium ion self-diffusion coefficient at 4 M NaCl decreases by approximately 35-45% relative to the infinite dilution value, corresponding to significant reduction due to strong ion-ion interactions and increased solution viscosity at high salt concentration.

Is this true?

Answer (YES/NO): NO